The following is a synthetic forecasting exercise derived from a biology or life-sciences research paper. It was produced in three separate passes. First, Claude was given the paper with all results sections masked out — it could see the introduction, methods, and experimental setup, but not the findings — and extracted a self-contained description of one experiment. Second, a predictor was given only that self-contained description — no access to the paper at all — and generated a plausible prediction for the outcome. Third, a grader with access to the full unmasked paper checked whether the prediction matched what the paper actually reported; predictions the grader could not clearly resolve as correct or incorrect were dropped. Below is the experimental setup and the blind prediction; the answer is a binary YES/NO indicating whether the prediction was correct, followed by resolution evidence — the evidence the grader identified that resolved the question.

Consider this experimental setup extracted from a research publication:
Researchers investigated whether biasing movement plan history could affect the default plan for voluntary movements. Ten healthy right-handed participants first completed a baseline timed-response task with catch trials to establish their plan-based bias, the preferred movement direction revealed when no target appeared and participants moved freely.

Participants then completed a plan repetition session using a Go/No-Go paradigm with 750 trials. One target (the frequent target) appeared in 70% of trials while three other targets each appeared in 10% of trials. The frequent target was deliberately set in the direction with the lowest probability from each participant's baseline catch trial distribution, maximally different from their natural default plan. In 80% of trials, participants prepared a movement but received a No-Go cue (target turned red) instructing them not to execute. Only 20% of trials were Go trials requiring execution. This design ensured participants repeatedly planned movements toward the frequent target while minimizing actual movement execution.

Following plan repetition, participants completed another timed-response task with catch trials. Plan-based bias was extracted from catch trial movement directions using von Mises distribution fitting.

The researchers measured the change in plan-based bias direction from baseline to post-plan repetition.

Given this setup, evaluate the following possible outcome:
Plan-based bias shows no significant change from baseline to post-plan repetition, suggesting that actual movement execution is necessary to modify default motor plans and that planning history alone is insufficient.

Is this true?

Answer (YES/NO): NO